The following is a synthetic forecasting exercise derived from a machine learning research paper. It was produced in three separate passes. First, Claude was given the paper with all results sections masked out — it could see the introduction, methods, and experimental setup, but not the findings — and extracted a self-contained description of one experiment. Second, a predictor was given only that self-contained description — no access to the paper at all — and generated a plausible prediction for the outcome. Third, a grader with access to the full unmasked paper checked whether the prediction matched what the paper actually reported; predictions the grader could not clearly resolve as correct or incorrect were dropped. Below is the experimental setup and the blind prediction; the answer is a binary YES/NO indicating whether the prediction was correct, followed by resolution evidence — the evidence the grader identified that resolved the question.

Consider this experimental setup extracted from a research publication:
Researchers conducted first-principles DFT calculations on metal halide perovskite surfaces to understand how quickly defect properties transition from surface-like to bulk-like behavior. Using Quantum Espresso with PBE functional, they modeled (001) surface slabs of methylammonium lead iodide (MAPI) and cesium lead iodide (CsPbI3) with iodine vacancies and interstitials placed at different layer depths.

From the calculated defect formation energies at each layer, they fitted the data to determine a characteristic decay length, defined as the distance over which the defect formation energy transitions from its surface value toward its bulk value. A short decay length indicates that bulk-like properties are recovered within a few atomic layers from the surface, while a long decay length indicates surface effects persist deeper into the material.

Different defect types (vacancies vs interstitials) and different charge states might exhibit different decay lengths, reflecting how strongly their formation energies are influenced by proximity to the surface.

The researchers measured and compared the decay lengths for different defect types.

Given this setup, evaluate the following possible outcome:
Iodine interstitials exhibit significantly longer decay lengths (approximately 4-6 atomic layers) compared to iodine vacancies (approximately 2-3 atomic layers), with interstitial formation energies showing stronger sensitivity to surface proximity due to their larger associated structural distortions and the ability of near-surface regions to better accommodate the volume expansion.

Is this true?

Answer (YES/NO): NO